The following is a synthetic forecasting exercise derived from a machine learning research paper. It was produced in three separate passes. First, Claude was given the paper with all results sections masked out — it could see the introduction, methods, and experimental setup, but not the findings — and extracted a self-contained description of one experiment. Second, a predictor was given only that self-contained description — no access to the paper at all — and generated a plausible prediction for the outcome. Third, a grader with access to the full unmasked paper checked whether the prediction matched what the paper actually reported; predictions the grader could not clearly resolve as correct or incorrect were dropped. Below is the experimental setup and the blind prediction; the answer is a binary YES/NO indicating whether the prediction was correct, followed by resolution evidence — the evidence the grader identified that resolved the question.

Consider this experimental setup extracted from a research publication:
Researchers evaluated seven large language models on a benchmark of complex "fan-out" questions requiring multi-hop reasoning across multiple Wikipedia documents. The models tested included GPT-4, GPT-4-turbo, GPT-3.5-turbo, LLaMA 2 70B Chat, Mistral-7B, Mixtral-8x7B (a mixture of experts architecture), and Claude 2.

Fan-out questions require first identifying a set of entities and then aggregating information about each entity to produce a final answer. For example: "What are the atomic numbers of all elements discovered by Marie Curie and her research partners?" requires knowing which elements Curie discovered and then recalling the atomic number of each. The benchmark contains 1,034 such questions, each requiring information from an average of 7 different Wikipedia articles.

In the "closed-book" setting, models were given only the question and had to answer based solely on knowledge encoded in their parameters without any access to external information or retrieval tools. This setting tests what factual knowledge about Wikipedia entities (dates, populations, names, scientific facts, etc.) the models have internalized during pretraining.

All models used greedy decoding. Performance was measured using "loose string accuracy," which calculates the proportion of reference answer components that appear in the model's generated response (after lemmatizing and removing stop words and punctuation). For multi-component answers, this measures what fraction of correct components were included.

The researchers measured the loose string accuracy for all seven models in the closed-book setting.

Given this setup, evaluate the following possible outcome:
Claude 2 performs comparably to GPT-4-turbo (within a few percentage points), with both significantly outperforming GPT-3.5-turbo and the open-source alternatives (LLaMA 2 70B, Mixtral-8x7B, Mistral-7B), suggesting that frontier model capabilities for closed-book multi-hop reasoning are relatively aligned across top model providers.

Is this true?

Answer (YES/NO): NO